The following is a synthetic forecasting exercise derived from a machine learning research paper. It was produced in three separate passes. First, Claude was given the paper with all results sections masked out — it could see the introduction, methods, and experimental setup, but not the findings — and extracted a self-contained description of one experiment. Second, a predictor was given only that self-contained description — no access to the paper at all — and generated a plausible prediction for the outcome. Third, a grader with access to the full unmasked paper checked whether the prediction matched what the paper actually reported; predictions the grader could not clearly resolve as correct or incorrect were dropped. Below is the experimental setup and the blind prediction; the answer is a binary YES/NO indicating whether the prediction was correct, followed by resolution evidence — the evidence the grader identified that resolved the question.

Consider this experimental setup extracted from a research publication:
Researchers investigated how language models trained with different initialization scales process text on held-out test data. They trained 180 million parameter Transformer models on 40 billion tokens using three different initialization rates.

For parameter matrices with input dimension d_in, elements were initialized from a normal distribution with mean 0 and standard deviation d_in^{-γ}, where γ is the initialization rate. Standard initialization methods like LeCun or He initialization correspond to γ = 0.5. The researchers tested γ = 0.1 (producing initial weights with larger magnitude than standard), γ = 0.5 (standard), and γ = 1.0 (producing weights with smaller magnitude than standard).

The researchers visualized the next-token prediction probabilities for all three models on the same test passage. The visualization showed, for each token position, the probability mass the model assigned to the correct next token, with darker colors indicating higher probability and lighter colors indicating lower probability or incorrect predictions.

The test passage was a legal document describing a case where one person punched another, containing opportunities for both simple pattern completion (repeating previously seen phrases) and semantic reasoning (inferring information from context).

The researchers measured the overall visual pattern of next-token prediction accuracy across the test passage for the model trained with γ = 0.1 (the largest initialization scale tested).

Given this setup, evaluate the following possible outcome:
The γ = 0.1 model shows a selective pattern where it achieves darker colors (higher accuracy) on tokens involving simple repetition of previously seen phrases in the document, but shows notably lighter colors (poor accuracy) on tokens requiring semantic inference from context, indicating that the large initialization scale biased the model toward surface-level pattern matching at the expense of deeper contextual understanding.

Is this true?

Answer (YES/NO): NO